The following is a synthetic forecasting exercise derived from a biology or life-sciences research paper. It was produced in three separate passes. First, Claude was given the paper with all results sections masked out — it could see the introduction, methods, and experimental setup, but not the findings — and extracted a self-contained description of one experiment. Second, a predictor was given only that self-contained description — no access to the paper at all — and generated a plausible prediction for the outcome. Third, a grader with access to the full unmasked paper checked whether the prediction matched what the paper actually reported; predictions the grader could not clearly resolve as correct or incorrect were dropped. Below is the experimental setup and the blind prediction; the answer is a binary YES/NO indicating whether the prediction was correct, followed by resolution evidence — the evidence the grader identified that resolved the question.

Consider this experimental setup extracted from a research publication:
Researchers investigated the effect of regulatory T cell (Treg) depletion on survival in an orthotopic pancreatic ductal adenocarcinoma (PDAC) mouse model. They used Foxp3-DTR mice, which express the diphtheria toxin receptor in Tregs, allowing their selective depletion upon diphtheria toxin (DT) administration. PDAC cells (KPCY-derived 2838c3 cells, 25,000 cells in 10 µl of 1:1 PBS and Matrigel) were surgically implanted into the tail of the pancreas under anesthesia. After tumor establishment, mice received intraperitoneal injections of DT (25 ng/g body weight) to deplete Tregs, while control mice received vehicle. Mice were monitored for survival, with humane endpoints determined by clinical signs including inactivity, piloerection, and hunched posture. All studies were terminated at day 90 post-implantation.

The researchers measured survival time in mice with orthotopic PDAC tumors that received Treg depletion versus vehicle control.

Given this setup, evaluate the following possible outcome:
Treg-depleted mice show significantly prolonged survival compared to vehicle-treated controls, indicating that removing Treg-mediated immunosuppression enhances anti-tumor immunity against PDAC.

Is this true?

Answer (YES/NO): YES